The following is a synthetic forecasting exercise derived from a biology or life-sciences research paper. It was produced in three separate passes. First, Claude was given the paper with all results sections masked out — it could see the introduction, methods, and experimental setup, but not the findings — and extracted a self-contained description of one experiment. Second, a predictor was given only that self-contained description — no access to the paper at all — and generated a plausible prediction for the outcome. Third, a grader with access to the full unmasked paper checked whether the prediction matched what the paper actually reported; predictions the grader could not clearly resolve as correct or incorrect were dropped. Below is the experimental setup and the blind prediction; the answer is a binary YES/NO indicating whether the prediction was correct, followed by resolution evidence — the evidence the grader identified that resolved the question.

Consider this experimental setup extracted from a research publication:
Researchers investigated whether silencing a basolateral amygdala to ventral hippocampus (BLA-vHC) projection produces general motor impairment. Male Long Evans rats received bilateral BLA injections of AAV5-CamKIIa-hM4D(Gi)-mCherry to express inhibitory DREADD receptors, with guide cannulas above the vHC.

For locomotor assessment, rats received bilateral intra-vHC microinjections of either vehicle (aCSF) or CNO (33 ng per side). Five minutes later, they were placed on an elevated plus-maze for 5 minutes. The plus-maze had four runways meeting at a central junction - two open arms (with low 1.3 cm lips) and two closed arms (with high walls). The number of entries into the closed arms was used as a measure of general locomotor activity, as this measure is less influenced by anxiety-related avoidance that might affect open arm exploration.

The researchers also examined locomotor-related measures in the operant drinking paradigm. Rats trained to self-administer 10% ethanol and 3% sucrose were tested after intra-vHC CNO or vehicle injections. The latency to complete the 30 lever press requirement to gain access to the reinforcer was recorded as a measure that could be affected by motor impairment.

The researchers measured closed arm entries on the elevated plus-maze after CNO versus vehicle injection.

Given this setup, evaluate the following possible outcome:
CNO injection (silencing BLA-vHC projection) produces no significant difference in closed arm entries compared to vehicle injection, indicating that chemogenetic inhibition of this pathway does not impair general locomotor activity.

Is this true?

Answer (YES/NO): YES